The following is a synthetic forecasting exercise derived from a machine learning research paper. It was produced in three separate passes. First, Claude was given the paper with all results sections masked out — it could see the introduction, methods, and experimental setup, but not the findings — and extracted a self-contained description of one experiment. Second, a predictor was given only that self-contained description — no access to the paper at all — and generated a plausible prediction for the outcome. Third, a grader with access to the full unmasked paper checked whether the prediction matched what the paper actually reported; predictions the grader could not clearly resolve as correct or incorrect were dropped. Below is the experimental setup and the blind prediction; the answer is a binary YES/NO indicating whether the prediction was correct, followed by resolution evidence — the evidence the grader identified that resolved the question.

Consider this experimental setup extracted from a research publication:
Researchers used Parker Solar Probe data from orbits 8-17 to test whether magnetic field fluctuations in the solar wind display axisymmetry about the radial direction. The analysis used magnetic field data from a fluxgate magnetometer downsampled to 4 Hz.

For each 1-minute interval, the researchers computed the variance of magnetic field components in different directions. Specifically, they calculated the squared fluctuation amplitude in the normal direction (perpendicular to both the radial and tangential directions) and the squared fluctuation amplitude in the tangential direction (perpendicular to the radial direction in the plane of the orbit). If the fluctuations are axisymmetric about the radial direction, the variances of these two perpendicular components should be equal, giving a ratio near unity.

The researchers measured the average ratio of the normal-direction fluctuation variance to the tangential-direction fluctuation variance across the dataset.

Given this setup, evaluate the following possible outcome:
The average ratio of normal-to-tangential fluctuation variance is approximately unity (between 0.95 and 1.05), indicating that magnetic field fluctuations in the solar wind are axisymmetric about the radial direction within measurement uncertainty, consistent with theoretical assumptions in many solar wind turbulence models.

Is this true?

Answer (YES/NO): YES